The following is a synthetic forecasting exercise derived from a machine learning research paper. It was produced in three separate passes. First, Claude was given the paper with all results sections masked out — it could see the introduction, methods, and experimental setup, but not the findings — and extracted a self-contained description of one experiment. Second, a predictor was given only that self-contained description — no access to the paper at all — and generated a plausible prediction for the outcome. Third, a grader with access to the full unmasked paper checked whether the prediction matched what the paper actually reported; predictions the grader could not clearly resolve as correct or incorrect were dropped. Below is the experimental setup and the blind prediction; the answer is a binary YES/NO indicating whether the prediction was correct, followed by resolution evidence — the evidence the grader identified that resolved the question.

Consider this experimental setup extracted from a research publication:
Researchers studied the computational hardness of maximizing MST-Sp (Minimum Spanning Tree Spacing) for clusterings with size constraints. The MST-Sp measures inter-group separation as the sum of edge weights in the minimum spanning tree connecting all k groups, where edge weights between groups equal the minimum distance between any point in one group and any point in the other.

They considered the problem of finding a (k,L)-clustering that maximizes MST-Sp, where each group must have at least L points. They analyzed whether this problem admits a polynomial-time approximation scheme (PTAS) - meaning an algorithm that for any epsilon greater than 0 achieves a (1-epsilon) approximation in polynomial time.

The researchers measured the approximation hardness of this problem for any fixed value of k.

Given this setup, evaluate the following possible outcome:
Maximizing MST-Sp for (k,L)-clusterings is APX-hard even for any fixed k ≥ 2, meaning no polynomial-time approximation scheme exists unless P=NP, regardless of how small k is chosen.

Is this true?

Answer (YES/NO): YES